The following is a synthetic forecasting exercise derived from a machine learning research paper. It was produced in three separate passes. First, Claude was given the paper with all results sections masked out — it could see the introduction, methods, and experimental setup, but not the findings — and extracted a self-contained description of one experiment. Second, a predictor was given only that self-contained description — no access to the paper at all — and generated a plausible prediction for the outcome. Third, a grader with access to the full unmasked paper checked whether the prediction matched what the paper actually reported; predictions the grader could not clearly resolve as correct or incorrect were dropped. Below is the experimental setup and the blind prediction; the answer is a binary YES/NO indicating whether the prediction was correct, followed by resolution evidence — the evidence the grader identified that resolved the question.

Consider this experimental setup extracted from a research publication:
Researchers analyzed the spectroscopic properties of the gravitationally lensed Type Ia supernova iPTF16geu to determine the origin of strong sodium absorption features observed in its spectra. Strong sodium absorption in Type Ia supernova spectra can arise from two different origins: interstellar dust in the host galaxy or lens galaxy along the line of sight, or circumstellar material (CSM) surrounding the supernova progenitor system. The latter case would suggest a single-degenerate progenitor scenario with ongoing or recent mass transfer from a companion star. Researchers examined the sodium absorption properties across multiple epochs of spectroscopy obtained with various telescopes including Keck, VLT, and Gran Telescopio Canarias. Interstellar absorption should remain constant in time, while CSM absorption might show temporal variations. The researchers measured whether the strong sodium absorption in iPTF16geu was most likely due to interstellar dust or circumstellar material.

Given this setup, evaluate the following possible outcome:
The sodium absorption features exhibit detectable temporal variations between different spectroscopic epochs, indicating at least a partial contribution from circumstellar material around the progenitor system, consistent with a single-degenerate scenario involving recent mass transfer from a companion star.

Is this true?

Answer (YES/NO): NO